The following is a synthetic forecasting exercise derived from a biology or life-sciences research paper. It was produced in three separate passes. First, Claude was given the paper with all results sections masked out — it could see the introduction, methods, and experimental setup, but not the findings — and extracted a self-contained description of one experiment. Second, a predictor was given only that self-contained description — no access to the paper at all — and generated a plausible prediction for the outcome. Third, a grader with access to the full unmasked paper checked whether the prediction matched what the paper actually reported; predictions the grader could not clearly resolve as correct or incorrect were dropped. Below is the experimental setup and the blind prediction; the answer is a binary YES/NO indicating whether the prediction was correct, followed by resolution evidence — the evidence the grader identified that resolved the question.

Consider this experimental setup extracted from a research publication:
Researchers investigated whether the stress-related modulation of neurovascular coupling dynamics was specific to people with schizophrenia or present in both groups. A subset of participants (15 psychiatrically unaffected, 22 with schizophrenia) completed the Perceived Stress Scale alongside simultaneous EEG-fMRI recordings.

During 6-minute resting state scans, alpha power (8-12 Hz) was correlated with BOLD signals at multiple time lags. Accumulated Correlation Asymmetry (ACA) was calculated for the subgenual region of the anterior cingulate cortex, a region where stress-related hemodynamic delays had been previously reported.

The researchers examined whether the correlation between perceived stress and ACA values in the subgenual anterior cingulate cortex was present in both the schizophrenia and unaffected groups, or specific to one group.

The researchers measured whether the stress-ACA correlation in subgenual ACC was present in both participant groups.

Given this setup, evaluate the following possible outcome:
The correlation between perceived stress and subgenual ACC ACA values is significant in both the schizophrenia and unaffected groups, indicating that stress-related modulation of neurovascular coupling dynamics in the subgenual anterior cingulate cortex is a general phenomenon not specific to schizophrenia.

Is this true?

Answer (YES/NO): NO